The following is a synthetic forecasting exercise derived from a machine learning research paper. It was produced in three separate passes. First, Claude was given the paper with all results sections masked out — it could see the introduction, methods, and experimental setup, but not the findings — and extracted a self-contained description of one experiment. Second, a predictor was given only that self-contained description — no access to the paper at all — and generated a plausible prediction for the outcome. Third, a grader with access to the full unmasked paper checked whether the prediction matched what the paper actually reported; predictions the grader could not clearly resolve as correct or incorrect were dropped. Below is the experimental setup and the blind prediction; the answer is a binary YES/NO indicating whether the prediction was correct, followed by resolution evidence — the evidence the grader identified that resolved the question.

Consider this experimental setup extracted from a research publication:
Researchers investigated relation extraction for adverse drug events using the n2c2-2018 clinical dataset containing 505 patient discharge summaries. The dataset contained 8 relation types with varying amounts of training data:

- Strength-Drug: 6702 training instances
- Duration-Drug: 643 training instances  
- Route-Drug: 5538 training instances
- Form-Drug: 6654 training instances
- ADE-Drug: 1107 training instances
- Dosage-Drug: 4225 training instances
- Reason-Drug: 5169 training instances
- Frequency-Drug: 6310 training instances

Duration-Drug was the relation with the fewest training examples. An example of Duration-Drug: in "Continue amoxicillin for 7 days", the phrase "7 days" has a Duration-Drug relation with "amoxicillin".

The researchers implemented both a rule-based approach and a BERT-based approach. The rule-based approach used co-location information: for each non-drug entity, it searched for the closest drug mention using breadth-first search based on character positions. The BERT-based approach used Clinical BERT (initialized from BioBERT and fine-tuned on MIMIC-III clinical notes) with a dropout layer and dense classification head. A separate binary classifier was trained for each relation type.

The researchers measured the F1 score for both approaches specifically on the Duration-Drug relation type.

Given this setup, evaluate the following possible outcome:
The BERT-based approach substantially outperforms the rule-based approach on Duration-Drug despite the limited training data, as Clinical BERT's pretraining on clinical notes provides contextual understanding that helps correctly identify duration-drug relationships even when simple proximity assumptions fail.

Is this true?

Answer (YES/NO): YES